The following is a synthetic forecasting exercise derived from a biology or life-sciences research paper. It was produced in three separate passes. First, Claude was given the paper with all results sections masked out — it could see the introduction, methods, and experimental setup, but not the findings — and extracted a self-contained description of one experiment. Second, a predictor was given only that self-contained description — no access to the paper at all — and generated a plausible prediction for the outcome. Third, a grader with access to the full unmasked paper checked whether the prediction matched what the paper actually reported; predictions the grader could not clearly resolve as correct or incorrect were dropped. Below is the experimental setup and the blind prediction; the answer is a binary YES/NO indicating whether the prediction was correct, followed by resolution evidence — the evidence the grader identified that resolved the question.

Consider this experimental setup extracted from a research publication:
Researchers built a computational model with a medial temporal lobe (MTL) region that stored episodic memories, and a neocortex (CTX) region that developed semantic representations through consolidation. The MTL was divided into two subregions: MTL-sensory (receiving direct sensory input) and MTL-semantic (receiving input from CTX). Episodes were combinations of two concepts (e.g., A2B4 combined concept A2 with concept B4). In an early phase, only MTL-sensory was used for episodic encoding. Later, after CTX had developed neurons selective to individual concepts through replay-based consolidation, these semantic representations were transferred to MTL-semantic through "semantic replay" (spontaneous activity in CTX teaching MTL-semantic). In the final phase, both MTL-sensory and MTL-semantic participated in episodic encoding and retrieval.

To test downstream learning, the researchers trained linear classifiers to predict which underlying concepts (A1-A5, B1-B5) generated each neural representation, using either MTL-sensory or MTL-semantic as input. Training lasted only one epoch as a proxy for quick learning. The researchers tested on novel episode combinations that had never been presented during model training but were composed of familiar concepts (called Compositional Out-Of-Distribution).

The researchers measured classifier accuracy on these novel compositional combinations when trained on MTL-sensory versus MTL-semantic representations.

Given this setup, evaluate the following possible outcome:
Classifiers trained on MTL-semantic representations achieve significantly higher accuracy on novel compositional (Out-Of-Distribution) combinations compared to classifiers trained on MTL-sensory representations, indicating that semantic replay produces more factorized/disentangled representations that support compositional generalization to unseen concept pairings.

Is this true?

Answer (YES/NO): YES